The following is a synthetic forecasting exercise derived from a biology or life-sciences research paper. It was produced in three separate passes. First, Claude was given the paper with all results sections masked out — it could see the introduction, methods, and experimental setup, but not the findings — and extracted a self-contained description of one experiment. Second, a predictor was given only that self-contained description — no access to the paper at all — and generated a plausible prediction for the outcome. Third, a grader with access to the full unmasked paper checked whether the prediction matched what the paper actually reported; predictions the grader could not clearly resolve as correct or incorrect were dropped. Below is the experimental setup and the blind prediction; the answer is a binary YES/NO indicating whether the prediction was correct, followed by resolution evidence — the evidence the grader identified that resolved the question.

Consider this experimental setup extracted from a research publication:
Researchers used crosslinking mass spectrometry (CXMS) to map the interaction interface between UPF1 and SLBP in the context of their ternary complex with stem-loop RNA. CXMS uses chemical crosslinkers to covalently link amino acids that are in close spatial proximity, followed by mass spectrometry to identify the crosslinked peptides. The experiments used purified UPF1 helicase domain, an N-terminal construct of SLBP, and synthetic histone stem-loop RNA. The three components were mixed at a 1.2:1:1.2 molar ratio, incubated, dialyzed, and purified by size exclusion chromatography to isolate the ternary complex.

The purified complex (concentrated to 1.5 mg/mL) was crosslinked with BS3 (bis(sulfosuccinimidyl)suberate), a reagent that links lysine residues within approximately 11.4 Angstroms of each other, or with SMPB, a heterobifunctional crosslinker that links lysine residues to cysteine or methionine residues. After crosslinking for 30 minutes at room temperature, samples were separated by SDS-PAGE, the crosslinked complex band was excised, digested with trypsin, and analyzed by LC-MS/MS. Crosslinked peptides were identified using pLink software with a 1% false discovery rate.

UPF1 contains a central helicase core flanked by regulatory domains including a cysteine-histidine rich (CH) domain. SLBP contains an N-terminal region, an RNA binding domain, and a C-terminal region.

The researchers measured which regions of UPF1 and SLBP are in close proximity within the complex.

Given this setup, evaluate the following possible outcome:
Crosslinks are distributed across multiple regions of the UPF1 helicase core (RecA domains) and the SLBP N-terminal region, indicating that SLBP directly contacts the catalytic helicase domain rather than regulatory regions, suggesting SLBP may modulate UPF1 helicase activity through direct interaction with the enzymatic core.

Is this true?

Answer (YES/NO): YES